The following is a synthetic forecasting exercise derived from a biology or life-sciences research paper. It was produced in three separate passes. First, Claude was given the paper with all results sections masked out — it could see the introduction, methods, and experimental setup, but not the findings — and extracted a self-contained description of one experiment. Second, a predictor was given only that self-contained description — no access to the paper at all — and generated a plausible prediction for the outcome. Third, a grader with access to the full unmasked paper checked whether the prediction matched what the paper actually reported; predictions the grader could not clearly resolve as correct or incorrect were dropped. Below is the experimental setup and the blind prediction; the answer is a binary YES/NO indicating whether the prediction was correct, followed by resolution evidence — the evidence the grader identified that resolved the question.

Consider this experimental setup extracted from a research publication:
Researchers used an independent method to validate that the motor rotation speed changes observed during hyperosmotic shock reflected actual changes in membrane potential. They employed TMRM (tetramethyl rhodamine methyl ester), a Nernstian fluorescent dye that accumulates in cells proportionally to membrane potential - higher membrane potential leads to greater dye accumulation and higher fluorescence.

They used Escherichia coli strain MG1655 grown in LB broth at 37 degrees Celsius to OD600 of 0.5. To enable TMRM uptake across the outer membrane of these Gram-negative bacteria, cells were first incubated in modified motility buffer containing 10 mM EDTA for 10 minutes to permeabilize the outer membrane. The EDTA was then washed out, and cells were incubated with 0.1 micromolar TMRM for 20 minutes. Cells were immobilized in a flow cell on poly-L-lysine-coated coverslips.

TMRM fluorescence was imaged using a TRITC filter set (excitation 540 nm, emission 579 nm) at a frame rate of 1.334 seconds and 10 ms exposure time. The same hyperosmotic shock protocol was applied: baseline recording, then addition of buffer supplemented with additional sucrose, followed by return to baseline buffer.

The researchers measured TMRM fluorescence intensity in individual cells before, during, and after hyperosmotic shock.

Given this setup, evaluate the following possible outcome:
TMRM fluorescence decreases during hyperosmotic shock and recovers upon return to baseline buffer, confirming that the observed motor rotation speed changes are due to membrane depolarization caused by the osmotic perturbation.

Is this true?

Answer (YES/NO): YES